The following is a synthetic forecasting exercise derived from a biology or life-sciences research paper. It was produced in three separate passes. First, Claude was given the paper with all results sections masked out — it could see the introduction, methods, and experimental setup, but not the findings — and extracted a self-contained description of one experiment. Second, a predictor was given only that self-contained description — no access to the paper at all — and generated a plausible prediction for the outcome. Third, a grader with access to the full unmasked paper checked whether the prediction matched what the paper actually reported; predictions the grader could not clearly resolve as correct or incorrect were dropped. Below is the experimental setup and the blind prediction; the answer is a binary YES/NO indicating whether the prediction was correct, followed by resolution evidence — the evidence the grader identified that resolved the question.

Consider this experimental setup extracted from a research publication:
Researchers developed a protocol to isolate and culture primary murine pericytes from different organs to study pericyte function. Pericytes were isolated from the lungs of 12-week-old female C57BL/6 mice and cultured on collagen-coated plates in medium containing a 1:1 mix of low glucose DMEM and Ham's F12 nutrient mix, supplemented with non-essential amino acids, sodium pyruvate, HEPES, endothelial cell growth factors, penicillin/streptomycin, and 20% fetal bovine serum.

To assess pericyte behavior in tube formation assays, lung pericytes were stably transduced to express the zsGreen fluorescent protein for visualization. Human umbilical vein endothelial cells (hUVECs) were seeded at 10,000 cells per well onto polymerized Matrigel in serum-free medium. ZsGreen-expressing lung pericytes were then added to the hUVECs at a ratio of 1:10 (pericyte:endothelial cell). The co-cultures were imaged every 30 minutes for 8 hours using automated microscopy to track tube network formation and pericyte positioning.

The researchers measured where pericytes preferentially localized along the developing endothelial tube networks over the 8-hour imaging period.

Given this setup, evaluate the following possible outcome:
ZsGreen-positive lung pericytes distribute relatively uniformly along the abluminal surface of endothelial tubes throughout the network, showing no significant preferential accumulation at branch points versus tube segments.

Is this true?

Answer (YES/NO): NO